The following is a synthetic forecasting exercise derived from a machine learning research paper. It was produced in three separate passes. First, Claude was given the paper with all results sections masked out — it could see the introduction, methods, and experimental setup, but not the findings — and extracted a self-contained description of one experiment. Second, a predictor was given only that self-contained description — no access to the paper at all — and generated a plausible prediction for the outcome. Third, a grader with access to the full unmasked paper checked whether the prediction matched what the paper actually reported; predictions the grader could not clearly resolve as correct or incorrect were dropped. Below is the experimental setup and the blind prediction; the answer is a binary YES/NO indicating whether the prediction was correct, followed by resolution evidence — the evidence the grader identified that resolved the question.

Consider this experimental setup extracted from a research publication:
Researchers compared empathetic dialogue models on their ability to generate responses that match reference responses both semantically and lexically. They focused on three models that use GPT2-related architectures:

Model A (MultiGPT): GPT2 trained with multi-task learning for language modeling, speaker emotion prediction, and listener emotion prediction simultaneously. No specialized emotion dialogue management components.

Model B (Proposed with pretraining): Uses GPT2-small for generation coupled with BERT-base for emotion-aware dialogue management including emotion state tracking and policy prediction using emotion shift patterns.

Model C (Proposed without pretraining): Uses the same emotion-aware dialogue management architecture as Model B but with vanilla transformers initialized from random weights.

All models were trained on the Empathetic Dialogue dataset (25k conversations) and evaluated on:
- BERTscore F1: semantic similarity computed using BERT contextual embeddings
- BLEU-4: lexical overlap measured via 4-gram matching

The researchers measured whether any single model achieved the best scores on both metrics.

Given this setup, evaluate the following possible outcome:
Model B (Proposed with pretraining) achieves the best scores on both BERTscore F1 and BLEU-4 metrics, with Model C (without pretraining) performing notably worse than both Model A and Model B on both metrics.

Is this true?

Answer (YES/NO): NO